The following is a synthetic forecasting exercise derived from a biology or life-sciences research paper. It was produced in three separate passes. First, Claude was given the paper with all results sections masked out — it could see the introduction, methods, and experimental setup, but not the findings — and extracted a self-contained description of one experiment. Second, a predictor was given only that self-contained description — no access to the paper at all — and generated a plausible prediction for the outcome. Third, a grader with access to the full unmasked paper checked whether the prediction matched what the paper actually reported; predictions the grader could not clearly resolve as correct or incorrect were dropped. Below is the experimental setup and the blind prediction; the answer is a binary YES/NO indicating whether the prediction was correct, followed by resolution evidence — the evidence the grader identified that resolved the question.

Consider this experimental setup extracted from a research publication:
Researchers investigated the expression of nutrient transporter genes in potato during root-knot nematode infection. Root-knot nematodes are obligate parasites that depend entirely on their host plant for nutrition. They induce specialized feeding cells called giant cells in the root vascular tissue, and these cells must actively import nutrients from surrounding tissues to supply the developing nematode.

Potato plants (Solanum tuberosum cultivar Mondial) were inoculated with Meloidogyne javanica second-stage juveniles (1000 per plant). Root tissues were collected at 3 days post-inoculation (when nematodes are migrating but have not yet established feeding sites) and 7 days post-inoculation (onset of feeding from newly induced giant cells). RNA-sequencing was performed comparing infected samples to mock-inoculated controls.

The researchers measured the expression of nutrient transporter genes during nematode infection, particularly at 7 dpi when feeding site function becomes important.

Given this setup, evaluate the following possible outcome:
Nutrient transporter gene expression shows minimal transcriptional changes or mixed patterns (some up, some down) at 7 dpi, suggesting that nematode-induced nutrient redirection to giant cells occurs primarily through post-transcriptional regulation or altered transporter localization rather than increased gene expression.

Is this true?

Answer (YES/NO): NO